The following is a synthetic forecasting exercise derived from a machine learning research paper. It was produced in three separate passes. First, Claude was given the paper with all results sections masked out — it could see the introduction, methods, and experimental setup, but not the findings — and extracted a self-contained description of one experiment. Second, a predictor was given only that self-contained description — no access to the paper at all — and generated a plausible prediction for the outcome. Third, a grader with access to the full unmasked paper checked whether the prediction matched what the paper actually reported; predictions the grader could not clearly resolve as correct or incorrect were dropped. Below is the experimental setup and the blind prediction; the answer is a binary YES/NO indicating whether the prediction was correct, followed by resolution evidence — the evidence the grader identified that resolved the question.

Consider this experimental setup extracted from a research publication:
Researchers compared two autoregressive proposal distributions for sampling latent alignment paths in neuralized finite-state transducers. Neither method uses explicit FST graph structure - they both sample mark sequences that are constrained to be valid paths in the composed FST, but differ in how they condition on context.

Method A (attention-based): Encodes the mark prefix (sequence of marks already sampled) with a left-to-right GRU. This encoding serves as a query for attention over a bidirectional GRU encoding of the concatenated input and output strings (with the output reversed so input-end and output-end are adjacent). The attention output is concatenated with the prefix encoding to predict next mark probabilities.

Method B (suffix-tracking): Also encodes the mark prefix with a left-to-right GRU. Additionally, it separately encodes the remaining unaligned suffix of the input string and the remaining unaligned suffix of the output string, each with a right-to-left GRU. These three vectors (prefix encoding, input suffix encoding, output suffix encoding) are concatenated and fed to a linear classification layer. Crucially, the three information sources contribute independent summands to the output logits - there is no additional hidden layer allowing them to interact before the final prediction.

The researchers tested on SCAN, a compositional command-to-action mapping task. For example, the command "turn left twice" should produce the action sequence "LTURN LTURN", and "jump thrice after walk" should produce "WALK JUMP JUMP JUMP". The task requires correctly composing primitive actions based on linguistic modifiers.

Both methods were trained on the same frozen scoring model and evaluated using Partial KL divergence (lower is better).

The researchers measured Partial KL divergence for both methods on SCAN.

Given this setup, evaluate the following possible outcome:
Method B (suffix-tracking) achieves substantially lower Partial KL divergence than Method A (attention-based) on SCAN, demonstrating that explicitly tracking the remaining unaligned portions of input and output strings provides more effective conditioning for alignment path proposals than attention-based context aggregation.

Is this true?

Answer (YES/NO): YES